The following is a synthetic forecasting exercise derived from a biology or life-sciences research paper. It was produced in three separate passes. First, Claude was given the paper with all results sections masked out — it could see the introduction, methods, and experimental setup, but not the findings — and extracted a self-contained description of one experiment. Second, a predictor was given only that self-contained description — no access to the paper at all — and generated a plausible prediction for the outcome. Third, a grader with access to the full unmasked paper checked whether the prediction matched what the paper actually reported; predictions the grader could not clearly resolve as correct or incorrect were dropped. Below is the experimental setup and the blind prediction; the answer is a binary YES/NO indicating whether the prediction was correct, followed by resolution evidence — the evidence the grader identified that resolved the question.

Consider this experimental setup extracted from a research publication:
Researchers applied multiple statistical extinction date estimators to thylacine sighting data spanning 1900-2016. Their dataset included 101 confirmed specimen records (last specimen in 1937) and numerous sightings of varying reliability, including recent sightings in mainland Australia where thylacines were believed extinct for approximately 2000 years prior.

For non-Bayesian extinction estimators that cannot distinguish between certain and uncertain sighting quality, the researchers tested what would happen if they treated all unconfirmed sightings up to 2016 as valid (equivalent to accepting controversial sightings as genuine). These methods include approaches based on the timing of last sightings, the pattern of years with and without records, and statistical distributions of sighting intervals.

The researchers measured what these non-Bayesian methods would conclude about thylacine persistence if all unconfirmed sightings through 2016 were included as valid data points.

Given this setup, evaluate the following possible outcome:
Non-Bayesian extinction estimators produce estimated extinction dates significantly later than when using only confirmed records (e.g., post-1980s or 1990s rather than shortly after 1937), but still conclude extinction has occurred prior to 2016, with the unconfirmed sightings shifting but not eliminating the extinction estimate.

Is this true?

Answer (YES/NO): NO